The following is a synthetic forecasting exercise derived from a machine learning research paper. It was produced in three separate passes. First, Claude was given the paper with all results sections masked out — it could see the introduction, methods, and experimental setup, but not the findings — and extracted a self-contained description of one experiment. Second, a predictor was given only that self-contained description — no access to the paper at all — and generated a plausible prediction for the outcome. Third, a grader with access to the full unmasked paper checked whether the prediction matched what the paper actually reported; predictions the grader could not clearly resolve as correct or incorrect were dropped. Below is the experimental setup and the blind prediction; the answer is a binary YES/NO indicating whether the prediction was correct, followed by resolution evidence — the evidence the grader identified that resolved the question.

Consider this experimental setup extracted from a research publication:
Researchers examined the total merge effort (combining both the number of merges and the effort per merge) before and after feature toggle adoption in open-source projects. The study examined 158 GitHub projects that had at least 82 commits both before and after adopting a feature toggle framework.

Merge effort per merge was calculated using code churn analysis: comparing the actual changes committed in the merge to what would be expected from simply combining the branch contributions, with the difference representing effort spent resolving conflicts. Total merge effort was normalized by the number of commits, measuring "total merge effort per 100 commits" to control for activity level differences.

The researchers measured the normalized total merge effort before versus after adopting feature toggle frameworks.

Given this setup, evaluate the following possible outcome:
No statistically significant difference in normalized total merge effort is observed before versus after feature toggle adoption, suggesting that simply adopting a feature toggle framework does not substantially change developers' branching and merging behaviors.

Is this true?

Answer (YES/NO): NO